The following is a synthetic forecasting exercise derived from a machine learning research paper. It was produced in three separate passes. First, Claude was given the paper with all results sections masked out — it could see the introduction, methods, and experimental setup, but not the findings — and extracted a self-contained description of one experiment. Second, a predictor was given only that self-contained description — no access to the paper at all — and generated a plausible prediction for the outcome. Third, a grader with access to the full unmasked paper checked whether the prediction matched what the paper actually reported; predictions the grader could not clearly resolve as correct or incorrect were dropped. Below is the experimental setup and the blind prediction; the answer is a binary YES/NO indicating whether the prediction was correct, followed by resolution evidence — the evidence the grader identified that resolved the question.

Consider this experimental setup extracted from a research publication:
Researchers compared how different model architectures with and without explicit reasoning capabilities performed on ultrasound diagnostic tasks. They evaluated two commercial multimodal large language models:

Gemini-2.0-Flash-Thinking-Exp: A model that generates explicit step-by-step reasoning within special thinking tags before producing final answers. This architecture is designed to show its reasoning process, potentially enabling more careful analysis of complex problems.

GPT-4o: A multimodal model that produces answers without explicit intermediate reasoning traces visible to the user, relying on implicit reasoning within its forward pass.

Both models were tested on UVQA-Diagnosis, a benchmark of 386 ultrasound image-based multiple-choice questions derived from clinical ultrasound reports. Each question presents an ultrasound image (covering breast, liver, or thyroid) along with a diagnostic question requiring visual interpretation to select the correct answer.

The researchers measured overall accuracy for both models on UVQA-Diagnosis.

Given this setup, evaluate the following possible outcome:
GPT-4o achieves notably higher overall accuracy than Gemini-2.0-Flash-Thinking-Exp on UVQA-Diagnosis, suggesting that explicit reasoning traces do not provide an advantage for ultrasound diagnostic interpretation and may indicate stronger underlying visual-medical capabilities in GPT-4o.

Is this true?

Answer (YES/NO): NO